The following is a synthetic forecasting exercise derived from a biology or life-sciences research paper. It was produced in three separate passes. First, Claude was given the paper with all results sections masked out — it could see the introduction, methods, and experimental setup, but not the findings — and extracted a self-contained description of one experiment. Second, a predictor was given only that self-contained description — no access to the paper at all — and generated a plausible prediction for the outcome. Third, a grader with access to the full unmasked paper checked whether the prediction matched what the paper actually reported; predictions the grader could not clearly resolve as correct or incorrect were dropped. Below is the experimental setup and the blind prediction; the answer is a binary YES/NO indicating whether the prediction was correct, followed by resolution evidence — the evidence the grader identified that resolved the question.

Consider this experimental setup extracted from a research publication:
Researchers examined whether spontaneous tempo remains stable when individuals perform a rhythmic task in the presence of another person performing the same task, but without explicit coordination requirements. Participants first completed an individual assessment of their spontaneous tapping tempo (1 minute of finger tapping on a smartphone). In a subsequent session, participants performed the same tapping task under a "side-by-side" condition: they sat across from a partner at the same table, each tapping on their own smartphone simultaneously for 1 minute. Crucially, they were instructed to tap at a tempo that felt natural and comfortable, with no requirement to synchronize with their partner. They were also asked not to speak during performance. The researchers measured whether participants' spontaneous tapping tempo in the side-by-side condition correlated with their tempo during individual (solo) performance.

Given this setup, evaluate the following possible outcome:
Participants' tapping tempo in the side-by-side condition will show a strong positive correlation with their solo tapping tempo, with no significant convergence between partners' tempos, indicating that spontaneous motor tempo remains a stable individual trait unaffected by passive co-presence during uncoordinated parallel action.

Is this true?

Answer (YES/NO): YES